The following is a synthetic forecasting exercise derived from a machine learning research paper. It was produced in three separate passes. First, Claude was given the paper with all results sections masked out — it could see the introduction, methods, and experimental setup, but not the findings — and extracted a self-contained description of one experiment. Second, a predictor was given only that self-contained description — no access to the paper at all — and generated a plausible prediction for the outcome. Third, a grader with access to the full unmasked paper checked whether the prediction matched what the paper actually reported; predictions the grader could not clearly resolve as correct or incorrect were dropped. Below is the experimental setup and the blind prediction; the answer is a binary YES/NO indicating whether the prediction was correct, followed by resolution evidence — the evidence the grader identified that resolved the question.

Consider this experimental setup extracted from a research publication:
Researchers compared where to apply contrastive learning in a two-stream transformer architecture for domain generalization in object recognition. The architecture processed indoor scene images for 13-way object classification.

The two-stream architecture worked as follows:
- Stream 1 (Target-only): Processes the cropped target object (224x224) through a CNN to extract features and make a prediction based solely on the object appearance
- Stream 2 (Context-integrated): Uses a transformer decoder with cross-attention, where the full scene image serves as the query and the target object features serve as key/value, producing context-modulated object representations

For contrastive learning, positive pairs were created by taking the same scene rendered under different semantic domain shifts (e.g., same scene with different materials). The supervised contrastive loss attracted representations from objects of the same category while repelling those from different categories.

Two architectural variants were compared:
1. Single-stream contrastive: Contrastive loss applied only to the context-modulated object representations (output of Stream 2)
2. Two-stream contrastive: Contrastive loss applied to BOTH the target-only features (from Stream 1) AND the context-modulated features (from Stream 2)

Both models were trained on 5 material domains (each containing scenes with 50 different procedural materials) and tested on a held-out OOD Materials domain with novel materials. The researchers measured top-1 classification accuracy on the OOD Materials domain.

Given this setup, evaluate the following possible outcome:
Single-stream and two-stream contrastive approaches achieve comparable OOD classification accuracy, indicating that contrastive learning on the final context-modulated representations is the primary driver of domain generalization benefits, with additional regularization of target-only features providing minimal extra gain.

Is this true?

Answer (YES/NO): NO